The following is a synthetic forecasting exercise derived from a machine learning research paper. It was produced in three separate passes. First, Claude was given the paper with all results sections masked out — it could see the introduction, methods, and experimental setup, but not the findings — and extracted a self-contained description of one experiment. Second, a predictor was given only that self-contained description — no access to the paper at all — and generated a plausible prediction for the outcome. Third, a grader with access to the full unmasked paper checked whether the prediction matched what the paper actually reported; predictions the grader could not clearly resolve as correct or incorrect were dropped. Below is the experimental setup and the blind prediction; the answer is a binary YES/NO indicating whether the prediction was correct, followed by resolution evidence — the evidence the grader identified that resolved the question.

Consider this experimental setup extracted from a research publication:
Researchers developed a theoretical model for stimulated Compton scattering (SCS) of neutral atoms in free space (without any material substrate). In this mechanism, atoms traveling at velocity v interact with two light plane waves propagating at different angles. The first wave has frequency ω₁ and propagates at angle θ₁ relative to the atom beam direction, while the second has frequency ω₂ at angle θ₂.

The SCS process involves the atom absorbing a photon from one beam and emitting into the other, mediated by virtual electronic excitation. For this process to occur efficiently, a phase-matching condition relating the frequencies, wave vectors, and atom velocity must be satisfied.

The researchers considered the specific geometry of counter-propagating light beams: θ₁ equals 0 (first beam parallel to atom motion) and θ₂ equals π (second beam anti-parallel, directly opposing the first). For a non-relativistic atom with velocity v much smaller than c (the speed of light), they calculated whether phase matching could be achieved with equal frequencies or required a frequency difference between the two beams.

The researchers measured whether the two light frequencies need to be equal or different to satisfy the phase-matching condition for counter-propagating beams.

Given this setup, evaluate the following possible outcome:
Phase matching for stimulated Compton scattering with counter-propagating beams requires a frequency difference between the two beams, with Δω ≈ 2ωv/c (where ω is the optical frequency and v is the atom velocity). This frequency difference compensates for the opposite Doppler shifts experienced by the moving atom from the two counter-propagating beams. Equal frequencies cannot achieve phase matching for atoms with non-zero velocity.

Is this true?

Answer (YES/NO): YES